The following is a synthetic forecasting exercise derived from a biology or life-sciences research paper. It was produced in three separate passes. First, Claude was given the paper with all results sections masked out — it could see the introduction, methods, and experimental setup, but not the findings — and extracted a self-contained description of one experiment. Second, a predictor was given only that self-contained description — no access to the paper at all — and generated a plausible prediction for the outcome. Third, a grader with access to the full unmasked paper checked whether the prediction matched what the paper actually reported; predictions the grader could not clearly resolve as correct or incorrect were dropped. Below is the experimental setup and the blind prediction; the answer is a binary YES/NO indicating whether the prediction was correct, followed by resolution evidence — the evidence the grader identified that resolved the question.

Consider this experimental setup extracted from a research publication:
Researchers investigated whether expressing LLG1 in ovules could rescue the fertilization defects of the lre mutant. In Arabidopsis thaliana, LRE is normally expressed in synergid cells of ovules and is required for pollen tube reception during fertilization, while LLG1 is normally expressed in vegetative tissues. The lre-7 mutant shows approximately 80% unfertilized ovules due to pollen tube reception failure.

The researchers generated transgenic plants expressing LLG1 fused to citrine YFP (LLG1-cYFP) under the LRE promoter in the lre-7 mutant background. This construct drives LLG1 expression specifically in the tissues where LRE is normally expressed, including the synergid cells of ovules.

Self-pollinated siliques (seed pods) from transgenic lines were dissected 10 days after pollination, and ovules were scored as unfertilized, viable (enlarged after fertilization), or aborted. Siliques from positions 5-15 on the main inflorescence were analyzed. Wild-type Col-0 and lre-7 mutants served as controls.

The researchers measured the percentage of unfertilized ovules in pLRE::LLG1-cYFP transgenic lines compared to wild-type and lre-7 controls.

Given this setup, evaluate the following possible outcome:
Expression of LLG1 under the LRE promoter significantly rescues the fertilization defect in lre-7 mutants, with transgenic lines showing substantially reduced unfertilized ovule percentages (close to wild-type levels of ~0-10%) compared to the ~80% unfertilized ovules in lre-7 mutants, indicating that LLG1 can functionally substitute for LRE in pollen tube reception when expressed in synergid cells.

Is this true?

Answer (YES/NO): YES